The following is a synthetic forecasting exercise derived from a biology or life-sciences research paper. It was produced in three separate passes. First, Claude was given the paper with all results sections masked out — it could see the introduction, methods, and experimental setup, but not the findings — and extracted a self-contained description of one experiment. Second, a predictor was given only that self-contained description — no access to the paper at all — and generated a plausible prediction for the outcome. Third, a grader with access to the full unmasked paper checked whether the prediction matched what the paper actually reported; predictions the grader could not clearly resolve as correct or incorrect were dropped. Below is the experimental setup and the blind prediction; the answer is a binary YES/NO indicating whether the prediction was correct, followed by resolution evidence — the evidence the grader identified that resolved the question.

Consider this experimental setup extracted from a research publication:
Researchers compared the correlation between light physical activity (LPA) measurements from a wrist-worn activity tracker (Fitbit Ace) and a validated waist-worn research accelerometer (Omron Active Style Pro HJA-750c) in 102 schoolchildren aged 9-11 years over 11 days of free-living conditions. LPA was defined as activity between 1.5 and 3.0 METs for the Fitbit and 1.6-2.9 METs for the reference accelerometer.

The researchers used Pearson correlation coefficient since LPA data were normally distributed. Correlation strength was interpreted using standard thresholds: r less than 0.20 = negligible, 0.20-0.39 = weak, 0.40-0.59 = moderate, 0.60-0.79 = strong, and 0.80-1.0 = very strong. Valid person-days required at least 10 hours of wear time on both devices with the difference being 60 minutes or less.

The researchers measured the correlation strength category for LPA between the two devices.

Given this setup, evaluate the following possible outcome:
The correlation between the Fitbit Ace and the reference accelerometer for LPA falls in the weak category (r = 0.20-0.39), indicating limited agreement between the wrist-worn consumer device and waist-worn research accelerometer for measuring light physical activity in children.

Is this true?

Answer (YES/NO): NO